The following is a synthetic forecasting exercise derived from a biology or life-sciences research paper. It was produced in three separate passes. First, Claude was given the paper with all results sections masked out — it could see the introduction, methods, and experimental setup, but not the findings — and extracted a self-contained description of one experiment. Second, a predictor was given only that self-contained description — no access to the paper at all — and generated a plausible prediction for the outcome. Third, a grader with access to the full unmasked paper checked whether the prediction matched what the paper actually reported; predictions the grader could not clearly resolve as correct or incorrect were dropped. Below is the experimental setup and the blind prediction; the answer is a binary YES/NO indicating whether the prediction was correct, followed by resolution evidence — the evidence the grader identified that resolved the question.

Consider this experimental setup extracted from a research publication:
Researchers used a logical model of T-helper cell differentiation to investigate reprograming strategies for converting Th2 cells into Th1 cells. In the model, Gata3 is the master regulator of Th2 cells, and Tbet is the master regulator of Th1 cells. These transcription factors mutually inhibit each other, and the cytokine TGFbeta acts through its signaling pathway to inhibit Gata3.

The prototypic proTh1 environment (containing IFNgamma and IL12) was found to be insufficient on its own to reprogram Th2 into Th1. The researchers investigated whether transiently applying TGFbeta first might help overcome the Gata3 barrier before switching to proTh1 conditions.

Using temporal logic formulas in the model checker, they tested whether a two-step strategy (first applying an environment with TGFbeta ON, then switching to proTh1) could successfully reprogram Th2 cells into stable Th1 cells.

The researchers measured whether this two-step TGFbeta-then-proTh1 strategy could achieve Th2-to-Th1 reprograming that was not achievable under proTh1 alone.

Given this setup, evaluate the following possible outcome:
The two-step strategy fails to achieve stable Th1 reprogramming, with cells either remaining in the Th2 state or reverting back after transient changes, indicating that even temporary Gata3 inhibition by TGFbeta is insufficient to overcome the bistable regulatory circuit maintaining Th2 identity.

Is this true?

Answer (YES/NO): NO